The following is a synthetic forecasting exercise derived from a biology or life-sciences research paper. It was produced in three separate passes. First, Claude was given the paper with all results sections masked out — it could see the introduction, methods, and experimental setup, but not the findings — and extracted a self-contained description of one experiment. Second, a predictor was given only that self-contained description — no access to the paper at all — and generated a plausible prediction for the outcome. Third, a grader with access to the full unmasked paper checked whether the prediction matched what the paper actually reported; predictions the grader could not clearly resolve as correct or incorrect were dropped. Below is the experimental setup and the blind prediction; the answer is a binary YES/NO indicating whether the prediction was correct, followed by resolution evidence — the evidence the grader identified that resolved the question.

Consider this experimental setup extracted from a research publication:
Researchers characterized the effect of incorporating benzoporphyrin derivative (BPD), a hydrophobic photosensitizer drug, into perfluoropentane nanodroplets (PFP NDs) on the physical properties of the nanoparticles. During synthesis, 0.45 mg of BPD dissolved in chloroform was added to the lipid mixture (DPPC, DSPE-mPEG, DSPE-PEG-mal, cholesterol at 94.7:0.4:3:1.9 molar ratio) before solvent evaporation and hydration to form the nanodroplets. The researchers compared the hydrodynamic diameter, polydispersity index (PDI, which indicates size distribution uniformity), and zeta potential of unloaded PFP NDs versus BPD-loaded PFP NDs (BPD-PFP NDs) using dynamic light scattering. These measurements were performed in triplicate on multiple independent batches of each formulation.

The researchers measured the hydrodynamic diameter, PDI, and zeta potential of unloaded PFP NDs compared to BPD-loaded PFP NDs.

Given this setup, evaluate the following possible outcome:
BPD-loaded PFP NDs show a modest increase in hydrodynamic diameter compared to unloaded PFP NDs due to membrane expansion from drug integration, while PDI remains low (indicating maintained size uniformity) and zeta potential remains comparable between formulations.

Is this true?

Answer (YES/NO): NO